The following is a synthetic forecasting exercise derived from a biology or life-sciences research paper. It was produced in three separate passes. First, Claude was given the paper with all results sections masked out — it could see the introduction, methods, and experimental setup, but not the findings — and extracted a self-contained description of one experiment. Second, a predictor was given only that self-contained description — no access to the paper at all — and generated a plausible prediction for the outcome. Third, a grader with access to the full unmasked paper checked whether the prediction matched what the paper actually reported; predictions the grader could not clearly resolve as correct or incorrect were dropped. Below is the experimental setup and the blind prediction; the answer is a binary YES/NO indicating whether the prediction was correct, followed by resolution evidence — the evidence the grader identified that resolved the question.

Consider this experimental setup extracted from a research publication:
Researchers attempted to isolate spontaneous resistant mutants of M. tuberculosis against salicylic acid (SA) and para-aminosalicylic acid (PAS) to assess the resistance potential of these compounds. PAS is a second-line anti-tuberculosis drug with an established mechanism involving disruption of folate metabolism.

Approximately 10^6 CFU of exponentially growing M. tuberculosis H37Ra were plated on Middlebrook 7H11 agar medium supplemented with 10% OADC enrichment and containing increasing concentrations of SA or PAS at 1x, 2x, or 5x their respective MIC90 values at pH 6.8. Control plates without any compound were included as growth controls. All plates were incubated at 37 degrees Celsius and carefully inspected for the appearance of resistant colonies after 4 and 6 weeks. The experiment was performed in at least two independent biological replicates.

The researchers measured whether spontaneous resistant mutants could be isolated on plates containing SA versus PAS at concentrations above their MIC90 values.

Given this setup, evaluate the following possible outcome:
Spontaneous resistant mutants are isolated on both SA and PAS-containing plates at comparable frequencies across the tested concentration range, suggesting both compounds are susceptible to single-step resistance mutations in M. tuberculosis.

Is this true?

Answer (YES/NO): NO